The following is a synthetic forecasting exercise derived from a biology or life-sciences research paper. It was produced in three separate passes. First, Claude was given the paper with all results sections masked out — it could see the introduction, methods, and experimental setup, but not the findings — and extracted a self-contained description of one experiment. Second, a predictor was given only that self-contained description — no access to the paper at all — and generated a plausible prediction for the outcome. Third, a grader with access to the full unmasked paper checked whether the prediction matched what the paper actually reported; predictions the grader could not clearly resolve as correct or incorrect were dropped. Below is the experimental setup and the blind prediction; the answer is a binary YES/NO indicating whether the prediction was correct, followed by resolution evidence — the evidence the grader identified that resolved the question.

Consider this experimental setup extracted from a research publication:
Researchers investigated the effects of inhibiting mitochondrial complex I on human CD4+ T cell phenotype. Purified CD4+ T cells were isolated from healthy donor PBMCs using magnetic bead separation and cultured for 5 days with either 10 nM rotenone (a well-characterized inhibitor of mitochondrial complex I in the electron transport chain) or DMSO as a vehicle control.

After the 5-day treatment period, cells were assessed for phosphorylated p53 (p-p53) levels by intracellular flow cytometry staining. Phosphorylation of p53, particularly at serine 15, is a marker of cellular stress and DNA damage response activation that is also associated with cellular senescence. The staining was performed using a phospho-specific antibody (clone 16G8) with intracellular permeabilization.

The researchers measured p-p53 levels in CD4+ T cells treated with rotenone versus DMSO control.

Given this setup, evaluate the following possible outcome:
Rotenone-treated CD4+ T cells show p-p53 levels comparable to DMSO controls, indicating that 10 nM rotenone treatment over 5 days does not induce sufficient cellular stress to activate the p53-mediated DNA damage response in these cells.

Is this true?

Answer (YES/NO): NO